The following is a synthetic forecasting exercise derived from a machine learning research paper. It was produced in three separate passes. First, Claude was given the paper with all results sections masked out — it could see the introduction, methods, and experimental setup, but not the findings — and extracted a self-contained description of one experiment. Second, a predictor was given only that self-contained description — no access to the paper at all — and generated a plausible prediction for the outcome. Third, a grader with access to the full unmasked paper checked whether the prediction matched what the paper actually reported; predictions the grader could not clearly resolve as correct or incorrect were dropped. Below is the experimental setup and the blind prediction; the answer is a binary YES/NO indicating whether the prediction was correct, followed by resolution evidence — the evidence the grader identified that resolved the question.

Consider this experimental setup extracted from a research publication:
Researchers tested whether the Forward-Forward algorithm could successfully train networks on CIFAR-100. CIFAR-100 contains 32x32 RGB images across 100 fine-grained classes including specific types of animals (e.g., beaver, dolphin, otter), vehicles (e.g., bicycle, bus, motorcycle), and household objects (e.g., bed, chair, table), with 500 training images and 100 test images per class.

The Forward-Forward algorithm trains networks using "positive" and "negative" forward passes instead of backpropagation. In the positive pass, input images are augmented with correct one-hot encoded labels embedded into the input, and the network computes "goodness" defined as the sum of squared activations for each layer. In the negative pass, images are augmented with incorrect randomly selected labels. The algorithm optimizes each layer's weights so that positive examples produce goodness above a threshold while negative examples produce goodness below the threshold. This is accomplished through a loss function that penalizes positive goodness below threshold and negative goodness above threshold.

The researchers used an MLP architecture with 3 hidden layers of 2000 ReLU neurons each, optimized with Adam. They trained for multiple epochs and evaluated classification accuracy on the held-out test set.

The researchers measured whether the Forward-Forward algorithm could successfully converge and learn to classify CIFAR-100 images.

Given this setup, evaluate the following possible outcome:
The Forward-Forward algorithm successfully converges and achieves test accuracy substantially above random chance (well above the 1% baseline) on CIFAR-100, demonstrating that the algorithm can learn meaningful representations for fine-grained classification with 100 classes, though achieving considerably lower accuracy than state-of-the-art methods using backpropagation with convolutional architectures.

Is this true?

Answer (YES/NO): NO